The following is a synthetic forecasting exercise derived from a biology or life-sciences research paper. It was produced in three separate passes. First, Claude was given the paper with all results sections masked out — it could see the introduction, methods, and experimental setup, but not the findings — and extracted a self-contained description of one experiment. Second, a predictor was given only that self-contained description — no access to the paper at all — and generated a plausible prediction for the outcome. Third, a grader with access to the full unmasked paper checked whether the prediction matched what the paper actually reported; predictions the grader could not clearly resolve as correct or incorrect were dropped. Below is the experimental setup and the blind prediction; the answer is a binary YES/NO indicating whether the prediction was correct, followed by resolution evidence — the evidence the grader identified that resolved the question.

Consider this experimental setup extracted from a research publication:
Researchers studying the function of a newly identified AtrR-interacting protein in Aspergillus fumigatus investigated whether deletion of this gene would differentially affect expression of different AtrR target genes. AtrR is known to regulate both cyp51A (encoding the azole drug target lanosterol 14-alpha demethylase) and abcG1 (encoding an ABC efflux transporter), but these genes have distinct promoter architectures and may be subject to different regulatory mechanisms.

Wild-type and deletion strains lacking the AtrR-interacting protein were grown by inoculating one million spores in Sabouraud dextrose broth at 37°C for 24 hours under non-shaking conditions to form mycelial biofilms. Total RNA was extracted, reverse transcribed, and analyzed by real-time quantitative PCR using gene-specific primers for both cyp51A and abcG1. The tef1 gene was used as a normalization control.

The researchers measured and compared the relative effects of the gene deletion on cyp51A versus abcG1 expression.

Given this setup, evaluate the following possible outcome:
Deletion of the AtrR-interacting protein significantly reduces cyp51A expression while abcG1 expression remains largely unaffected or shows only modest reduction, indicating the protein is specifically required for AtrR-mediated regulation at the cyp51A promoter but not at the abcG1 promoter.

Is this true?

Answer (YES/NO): NO